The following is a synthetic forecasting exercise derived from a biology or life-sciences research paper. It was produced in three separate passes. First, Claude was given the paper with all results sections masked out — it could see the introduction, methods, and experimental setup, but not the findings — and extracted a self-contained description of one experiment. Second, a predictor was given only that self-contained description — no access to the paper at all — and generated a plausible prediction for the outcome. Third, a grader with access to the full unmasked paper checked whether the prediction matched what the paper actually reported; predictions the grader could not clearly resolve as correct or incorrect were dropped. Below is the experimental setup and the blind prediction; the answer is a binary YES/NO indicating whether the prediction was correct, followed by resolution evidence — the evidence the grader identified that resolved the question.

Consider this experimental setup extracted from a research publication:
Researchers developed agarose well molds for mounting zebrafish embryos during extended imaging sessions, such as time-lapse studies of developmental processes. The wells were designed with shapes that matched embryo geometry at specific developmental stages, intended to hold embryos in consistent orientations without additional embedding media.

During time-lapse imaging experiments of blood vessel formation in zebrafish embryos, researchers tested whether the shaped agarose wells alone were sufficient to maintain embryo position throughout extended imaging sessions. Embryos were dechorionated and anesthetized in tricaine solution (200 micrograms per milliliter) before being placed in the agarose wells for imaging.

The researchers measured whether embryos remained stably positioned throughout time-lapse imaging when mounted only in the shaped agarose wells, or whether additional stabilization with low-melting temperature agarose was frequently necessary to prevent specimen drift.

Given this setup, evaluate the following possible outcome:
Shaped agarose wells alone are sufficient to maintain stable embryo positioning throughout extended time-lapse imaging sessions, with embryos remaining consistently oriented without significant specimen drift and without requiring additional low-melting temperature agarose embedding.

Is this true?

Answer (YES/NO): NO